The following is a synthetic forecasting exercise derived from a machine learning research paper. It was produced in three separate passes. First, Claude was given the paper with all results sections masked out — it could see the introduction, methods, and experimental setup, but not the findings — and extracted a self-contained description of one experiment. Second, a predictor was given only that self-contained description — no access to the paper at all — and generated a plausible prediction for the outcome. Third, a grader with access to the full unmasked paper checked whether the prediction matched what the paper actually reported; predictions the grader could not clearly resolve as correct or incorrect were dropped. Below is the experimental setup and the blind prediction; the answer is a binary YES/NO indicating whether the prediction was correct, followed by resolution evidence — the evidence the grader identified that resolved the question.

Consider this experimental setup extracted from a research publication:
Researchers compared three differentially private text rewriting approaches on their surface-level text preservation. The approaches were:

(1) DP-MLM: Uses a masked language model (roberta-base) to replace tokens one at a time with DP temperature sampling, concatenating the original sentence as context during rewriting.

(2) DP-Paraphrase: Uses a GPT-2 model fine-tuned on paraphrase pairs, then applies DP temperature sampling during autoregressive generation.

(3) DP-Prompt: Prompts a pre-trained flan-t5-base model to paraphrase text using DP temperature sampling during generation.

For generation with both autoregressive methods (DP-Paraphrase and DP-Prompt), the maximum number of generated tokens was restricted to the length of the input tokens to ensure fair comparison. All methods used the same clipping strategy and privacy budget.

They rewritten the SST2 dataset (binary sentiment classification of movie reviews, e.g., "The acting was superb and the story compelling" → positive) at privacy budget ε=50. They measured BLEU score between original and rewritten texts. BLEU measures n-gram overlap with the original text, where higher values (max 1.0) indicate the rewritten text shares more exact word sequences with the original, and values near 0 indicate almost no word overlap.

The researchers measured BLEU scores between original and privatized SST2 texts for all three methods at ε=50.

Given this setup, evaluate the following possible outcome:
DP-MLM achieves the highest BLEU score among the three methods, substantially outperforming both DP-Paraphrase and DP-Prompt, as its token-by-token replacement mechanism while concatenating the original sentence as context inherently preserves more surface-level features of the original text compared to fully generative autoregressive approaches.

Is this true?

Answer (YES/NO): YES